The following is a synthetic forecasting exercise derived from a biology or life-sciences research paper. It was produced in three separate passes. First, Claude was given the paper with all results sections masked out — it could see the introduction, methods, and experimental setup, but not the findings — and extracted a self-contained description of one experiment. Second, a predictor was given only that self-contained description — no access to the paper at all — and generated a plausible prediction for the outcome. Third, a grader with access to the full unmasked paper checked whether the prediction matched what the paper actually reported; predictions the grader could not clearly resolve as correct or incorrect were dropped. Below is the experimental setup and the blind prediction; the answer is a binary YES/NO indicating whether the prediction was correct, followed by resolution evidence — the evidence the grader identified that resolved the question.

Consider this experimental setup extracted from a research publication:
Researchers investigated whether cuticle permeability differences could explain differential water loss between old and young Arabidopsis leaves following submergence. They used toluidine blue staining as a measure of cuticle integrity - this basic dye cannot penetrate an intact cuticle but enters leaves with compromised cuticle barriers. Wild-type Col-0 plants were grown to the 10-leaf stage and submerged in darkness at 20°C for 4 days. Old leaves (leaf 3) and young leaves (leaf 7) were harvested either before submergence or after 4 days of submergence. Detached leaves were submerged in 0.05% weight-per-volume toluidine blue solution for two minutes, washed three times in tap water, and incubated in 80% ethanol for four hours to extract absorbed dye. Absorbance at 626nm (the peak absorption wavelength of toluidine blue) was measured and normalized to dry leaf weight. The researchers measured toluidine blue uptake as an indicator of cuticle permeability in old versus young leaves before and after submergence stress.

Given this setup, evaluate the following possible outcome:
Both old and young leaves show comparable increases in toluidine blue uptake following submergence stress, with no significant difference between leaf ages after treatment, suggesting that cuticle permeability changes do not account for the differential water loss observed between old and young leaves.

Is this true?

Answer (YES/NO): YES